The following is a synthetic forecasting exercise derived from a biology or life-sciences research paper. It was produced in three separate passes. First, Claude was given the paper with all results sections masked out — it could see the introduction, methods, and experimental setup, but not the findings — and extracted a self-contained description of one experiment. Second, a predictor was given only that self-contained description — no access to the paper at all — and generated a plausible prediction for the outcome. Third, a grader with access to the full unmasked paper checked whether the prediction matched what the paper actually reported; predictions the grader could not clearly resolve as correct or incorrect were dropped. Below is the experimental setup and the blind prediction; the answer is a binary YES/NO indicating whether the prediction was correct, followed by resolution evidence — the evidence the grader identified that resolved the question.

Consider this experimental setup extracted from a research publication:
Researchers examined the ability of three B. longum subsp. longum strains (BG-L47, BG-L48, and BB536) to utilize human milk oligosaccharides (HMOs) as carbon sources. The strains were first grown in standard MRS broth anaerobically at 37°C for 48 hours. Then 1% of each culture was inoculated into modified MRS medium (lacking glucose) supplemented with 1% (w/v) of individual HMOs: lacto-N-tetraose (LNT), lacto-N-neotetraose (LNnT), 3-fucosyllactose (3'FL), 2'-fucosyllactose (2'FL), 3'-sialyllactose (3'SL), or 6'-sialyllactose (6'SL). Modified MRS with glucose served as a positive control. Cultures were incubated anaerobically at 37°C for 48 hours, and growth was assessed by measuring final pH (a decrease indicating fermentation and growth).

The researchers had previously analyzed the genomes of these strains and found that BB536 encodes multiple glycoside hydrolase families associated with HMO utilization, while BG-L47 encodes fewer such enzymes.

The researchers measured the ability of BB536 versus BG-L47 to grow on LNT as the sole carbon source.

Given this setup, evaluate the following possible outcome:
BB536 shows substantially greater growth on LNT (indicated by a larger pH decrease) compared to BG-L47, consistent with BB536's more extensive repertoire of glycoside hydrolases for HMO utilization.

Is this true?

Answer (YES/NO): NO